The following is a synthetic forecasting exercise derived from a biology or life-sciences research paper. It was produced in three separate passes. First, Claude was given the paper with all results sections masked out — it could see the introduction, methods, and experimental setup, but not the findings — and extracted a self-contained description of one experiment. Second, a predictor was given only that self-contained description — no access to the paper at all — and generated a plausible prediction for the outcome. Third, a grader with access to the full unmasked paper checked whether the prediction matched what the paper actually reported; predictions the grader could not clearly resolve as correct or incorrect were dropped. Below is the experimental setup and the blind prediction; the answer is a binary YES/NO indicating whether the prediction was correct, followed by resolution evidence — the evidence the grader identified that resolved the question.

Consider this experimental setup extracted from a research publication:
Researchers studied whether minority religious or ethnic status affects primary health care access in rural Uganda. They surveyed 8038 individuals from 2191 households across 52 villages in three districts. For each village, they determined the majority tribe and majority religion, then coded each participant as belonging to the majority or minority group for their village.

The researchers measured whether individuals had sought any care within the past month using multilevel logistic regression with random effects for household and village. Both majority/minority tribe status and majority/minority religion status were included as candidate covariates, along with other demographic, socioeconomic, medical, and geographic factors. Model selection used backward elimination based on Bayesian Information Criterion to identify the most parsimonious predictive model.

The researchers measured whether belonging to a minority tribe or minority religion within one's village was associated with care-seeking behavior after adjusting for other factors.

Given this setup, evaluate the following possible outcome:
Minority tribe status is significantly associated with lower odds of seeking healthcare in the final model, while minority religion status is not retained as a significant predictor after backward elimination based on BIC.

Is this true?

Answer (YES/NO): NO